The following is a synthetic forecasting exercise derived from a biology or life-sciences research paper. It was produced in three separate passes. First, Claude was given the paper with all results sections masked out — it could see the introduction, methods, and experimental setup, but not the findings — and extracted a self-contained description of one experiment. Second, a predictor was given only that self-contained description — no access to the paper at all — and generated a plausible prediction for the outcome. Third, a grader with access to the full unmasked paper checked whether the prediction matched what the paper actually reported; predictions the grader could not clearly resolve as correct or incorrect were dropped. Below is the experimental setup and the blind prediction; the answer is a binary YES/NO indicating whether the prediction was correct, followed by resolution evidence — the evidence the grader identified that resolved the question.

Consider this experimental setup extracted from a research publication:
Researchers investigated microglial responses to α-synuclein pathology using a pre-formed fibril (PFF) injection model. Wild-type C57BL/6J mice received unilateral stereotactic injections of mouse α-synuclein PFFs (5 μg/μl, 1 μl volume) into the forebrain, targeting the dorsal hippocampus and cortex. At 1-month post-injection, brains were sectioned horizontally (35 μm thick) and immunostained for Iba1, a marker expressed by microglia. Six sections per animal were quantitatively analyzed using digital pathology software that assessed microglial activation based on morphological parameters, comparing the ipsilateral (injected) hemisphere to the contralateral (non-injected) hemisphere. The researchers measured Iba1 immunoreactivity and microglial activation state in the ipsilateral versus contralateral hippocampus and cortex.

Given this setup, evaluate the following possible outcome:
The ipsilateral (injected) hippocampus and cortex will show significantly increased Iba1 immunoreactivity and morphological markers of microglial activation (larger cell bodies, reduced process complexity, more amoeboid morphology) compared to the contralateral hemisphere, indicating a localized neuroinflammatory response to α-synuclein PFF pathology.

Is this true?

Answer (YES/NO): YES